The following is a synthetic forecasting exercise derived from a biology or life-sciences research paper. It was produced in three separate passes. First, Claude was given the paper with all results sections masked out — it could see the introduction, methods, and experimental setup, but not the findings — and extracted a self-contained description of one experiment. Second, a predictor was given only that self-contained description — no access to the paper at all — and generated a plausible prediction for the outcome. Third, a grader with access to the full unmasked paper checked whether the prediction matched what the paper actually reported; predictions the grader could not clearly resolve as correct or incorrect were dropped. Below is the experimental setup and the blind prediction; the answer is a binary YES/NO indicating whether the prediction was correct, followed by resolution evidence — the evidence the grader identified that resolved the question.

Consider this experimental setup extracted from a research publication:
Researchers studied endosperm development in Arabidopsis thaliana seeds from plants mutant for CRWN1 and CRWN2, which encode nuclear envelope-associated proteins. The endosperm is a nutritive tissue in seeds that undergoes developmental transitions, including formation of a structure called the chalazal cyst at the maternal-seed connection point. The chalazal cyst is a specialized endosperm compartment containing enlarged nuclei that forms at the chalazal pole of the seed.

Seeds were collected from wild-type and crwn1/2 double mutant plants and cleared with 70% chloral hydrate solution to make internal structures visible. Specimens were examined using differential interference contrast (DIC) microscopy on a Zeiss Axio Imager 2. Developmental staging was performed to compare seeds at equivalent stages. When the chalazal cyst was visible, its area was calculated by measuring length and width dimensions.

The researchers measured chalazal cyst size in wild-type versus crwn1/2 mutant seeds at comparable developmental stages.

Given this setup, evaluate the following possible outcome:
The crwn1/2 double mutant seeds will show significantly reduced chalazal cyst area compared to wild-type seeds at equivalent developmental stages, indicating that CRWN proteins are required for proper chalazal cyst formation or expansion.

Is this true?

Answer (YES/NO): NO